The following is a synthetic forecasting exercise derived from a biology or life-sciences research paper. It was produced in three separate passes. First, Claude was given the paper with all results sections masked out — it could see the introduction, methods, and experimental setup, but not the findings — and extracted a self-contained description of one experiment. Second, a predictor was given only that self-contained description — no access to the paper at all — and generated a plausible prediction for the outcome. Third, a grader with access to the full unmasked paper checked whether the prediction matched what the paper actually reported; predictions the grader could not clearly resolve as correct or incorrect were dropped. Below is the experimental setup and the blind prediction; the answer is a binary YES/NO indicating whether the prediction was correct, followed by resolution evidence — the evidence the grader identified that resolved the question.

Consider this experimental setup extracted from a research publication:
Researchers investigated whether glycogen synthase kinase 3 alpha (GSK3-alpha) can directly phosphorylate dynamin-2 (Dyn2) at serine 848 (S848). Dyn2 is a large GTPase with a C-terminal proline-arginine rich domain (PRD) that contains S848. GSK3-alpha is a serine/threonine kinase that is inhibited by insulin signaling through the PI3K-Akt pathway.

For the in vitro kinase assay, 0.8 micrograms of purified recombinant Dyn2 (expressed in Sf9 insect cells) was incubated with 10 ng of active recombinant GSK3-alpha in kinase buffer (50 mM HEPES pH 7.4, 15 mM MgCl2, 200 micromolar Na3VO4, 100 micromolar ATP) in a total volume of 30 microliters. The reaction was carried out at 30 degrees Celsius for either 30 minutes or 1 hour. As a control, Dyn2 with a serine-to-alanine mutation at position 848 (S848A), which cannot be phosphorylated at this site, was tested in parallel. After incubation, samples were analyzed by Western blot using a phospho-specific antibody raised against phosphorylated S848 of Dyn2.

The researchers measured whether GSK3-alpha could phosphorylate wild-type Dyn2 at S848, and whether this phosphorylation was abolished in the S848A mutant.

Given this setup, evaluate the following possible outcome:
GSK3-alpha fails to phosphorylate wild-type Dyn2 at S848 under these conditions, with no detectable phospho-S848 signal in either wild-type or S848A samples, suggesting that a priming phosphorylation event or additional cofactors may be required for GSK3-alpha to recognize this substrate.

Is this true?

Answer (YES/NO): NO